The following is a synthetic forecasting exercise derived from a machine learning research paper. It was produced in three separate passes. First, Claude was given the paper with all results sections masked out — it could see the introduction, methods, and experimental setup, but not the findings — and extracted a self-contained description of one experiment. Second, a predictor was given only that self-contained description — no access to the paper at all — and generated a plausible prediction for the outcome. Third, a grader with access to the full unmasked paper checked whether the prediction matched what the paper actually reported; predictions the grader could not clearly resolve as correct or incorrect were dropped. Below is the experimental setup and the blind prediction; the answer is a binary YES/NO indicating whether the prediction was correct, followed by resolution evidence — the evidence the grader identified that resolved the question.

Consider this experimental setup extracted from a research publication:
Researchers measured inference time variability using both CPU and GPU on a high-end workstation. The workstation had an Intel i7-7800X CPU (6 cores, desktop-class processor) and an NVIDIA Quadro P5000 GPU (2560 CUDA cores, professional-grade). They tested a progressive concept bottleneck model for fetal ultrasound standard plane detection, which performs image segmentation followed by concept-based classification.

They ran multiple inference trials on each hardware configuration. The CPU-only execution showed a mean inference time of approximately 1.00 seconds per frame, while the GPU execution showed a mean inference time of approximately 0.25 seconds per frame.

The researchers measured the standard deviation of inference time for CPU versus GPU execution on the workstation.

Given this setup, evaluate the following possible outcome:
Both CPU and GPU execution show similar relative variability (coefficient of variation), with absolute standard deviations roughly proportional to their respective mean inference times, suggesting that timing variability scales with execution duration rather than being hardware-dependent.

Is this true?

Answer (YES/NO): NO